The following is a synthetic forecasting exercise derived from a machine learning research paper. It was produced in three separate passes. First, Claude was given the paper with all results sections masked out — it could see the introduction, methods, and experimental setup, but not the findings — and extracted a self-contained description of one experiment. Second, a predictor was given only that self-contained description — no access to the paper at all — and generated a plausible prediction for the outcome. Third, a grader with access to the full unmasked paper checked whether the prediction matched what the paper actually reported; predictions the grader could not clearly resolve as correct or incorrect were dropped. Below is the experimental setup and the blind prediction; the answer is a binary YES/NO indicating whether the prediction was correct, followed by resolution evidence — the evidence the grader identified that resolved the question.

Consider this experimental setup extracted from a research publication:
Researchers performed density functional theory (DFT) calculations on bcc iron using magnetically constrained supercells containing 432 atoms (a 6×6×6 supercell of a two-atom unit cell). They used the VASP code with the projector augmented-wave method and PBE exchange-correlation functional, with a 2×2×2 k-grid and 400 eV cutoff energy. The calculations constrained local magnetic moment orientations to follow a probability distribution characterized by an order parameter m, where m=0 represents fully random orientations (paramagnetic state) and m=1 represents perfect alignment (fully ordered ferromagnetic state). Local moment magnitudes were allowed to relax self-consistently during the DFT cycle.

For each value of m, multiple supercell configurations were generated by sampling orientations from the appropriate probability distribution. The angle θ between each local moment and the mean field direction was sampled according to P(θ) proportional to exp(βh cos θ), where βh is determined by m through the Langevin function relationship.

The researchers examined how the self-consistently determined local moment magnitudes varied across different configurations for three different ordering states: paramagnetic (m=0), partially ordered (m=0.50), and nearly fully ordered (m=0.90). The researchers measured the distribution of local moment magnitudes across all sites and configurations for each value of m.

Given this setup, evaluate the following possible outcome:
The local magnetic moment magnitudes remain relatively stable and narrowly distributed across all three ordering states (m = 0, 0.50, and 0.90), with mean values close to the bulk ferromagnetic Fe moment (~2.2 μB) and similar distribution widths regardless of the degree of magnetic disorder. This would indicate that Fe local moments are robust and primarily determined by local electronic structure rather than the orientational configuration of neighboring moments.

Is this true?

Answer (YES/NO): NO